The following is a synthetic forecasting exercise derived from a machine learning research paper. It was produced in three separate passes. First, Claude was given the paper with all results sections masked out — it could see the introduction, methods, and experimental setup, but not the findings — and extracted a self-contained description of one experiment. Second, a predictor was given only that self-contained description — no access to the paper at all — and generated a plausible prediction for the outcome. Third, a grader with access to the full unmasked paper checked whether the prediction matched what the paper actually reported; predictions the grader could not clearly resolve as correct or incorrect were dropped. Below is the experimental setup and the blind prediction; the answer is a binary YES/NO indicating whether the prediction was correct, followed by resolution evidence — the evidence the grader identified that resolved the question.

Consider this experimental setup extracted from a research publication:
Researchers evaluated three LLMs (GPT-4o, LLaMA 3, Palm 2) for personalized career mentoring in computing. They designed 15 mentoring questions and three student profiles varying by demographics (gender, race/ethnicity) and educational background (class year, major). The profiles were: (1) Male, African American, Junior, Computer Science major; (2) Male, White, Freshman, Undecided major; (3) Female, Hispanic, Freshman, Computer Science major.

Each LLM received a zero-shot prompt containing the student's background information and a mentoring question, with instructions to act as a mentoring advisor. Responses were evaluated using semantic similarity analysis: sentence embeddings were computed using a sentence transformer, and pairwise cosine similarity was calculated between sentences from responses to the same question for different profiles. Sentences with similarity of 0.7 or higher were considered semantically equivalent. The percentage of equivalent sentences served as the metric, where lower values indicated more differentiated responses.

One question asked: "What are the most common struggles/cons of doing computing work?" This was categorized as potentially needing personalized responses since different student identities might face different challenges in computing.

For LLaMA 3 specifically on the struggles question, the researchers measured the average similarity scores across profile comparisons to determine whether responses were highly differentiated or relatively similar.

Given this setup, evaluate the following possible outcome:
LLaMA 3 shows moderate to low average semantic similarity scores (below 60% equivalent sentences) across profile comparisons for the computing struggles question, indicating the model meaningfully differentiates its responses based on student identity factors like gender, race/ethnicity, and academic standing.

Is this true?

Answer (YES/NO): YES